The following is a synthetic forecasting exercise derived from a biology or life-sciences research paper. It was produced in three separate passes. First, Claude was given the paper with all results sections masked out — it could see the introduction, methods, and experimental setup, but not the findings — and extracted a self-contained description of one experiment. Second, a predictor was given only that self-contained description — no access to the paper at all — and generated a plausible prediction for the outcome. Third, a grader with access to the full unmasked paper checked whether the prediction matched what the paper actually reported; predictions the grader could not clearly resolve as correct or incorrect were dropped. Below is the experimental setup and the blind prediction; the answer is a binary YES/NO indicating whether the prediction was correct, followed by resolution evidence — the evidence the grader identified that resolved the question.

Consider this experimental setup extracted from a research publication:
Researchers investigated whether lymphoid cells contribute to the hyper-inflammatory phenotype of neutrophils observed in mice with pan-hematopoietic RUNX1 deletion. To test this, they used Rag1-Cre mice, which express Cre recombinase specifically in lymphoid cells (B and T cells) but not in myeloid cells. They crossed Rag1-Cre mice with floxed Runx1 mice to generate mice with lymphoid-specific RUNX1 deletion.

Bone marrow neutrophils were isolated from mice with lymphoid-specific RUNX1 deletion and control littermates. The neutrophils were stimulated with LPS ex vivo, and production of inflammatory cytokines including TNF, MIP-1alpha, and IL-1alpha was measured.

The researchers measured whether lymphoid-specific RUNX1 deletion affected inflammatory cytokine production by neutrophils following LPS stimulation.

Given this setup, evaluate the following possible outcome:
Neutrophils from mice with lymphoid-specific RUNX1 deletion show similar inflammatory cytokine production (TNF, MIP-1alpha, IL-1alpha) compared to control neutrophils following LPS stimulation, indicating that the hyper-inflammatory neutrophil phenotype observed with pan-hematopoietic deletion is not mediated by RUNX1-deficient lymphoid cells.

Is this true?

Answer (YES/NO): YES